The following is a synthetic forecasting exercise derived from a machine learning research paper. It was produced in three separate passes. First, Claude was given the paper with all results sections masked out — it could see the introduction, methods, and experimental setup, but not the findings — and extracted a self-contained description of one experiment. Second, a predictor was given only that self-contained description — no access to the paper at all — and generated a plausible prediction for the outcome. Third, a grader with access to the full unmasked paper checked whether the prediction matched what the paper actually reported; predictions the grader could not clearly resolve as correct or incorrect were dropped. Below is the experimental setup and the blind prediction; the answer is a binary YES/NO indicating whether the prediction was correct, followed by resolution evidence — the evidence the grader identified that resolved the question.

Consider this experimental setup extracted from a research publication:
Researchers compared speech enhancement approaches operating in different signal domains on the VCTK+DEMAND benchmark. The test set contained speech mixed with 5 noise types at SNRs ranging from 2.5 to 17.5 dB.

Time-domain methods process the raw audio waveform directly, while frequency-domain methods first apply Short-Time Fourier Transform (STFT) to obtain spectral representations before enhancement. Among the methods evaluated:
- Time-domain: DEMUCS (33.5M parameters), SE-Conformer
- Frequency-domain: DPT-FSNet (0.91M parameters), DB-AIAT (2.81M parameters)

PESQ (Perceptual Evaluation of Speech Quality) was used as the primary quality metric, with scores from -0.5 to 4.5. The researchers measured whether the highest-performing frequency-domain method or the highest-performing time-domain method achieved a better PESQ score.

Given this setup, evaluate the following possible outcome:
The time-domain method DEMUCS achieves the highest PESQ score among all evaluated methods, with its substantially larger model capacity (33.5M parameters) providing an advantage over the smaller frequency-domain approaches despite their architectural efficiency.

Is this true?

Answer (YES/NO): NO